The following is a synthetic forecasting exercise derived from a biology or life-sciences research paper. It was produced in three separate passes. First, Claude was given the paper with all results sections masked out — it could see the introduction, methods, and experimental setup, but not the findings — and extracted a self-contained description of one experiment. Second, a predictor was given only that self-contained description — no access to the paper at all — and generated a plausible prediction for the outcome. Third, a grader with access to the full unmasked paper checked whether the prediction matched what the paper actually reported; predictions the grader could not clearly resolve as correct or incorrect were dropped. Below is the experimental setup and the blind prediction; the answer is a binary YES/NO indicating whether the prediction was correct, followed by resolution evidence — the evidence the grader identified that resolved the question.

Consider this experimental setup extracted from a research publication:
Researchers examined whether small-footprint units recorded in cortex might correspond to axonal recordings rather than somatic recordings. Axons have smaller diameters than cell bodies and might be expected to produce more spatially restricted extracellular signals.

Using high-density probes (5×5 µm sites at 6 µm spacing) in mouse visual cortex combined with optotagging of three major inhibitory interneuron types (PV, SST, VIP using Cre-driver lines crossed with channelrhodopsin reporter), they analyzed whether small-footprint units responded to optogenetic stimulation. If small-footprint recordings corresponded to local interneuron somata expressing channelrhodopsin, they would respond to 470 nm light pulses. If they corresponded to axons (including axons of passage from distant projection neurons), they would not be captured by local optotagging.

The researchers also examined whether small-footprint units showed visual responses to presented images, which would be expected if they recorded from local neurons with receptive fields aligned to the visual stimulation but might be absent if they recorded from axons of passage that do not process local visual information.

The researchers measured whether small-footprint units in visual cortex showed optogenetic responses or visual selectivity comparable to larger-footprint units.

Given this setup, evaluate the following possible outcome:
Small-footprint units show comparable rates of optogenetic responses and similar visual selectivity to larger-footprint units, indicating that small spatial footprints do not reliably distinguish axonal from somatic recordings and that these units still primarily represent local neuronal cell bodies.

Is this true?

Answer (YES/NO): NO